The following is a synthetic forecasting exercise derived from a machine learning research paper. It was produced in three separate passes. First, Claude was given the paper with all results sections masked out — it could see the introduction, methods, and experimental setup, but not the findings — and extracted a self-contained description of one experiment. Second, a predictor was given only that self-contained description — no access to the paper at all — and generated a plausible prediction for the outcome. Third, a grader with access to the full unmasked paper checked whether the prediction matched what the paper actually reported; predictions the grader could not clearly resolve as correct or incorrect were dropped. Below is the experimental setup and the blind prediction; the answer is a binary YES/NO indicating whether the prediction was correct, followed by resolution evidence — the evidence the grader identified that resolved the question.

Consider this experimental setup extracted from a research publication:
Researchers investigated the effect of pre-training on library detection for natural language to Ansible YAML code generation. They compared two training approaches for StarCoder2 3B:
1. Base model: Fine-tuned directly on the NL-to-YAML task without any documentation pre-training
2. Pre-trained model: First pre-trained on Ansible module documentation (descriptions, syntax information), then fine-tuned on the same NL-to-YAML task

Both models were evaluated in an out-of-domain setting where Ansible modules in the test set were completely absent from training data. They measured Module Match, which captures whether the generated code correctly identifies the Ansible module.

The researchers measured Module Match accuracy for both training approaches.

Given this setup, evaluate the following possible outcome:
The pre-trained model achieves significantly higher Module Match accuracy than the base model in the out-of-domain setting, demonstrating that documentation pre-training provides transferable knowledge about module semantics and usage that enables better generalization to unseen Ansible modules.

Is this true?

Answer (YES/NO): NO